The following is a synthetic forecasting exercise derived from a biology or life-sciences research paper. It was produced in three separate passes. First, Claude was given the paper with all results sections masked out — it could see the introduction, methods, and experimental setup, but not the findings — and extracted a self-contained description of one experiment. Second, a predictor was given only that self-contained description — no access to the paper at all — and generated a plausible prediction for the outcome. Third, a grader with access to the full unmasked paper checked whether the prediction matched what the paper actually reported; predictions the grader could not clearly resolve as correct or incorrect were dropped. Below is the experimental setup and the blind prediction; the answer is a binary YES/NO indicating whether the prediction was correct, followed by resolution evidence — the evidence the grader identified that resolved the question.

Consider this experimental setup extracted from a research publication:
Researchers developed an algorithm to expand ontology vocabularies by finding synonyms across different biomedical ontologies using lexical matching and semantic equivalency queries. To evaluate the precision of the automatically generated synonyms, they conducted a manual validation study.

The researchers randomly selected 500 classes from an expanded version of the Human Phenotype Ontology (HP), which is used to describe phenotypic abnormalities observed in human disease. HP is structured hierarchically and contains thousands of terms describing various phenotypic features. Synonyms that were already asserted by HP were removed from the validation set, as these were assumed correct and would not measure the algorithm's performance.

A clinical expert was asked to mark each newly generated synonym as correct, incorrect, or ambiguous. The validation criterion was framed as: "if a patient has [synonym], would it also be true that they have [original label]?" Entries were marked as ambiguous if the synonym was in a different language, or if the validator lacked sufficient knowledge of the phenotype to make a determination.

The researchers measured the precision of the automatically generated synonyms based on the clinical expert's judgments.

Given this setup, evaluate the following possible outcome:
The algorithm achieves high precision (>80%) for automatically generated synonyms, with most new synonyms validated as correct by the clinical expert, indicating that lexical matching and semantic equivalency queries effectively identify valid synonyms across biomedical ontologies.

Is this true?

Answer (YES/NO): YES